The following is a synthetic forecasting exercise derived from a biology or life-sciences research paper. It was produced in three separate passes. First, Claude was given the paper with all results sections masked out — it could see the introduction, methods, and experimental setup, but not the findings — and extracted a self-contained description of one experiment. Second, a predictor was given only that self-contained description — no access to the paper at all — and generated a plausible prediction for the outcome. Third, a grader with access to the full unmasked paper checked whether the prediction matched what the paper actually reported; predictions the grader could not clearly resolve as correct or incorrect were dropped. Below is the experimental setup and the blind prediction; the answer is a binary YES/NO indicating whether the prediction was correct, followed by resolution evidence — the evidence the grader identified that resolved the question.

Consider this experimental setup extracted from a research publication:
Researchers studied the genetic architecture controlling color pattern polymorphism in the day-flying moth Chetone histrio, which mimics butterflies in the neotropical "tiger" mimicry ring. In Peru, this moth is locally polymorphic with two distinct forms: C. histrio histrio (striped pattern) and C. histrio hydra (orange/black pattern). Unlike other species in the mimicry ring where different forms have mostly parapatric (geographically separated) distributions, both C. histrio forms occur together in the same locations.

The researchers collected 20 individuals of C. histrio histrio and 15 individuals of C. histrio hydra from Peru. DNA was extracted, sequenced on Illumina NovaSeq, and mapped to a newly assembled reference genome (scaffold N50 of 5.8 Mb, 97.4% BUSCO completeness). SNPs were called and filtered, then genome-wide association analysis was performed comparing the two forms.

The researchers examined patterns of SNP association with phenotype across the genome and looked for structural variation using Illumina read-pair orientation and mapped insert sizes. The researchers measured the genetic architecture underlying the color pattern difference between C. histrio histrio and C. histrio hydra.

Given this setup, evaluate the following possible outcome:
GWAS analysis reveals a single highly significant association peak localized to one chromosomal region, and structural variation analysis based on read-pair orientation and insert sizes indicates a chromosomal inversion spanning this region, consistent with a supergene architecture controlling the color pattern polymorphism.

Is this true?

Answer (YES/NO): YES